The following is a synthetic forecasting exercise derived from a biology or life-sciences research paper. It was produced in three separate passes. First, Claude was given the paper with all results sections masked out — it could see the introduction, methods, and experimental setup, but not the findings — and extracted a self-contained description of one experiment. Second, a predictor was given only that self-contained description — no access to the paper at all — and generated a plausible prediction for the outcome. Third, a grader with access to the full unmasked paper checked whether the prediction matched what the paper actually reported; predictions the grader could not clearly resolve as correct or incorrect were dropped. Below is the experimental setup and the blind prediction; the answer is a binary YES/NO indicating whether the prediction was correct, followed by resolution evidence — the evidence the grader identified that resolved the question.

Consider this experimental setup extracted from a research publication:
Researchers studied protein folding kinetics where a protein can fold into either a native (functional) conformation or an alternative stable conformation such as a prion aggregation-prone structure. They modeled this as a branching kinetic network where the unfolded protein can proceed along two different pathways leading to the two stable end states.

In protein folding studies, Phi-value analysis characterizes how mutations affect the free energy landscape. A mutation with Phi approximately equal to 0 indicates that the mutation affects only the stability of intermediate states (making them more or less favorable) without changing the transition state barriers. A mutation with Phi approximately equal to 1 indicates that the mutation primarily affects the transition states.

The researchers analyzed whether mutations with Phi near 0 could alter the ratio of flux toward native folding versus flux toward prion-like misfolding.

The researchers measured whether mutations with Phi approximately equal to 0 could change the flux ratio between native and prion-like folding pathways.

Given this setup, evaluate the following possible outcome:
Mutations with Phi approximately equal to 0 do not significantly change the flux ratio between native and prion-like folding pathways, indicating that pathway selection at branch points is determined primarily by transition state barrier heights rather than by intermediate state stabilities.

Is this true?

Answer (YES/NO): YES